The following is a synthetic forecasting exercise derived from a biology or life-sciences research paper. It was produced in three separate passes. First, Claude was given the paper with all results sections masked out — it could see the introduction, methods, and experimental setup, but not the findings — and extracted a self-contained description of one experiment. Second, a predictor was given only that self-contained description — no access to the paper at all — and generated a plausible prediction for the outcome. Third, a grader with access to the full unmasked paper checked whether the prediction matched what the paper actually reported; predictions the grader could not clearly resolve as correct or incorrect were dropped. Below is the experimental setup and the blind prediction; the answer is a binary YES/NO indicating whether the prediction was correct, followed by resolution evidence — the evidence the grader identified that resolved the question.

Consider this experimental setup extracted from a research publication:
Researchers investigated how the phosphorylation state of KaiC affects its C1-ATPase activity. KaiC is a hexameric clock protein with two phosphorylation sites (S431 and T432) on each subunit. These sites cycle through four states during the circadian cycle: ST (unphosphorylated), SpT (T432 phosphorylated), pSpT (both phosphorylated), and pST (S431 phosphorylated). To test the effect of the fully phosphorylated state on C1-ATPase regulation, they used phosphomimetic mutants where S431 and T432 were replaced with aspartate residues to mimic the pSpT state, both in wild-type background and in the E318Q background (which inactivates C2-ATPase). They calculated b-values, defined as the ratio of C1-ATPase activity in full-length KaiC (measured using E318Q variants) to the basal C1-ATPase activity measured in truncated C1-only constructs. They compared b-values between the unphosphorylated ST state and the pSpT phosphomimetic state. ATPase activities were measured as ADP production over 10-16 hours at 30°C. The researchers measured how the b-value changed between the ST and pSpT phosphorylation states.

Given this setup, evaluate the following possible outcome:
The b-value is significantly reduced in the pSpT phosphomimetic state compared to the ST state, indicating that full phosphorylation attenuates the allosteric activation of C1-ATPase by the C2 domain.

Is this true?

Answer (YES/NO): YES